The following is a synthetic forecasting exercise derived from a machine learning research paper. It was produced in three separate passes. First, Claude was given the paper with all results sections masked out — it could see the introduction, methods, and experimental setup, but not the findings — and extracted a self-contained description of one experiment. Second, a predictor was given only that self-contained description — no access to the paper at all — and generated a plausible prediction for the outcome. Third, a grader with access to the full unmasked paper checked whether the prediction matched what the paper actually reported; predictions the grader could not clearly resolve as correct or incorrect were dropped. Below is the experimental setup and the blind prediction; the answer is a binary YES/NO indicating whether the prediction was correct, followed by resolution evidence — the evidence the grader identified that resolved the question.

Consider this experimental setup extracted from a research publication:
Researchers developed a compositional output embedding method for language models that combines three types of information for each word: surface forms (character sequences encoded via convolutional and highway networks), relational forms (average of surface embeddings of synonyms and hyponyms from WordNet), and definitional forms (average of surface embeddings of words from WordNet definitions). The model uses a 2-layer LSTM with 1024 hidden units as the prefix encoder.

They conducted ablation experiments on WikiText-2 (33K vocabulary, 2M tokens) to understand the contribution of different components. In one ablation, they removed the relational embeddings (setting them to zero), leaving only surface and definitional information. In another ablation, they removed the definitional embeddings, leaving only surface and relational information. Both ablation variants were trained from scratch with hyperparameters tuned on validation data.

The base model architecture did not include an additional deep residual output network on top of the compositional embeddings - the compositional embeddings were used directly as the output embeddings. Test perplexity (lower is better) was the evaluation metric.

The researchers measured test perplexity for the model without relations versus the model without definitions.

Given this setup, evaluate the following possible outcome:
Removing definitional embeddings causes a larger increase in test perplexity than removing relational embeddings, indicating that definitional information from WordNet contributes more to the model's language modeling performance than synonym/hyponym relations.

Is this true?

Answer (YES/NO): NO